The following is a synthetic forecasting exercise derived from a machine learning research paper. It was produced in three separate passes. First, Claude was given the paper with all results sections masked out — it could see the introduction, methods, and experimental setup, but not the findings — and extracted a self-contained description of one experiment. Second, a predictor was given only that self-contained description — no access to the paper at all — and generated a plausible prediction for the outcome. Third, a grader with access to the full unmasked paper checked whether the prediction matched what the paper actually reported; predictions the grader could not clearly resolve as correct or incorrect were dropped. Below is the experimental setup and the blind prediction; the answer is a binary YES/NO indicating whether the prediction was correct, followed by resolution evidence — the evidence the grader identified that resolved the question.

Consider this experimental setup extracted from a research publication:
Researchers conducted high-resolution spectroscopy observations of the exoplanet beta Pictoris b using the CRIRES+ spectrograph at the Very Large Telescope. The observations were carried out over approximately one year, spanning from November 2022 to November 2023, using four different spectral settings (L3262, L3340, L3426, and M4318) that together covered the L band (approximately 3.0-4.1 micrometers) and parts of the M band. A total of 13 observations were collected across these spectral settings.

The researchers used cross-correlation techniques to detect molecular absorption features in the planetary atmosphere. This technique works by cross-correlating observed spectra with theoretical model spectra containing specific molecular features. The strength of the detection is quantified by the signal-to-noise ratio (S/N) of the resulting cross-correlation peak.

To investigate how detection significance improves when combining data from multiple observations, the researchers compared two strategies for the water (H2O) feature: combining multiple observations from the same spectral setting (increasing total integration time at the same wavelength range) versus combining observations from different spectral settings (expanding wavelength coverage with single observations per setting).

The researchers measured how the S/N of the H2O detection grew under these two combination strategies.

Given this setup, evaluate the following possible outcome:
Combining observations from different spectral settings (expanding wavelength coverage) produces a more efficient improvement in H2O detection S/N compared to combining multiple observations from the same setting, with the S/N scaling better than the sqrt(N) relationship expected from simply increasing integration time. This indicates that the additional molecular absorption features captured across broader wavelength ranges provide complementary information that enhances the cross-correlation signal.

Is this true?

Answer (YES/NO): NO